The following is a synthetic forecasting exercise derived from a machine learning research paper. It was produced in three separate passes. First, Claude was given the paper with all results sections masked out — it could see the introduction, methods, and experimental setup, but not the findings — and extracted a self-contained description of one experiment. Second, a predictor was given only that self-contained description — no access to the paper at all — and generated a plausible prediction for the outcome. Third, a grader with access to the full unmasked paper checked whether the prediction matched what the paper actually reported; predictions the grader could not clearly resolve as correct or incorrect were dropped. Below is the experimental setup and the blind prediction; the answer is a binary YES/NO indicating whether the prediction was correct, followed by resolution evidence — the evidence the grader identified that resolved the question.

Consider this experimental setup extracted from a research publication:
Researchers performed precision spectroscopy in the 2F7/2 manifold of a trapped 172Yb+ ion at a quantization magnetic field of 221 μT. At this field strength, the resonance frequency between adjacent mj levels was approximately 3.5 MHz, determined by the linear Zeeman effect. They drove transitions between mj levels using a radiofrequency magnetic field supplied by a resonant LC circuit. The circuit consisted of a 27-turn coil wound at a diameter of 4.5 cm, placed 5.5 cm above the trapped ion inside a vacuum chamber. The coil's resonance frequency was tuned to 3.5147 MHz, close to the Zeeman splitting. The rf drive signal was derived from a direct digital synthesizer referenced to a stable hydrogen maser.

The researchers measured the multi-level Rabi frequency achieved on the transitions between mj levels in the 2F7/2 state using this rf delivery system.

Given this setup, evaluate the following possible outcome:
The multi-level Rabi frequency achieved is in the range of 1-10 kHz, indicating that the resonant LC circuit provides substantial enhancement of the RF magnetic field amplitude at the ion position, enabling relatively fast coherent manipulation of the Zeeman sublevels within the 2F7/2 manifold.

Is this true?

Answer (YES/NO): NO